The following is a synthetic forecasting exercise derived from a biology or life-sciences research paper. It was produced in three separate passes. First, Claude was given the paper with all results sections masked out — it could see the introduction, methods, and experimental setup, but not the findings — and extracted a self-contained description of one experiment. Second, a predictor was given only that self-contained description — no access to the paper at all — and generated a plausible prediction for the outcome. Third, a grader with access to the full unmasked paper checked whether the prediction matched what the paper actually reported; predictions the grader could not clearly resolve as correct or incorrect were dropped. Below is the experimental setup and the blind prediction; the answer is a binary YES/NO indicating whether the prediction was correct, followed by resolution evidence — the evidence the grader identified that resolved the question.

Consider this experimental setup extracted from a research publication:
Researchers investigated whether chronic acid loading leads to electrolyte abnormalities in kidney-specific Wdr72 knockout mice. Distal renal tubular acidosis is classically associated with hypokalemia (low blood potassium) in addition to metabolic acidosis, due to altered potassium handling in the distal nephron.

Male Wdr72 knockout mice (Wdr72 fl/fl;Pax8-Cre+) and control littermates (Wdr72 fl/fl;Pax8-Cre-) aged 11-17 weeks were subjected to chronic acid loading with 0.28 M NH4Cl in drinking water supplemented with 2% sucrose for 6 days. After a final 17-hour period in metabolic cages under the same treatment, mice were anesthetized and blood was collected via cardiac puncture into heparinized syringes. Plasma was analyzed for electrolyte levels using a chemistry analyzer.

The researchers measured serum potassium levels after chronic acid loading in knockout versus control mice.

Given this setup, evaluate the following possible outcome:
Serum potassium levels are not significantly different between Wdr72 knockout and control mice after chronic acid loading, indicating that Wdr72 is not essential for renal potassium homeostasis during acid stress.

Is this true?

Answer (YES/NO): NO